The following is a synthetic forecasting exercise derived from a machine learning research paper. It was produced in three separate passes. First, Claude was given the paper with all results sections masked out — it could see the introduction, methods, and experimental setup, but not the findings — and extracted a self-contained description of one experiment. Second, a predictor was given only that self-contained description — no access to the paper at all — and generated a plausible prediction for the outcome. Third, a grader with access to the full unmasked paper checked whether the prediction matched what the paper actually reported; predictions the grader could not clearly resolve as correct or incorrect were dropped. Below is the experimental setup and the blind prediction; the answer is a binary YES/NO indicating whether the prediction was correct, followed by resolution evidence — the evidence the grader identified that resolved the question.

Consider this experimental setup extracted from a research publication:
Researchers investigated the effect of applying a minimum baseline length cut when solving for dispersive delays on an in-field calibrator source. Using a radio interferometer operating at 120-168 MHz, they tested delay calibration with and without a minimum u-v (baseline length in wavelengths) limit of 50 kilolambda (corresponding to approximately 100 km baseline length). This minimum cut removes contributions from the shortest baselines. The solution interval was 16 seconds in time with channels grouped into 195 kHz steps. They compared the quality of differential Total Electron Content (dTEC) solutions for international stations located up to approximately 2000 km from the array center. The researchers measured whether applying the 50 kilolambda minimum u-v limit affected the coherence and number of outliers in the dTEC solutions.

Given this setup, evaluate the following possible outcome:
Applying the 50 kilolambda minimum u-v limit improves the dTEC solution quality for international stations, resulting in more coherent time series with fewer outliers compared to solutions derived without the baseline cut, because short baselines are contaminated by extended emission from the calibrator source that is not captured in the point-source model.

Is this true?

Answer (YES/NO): NO